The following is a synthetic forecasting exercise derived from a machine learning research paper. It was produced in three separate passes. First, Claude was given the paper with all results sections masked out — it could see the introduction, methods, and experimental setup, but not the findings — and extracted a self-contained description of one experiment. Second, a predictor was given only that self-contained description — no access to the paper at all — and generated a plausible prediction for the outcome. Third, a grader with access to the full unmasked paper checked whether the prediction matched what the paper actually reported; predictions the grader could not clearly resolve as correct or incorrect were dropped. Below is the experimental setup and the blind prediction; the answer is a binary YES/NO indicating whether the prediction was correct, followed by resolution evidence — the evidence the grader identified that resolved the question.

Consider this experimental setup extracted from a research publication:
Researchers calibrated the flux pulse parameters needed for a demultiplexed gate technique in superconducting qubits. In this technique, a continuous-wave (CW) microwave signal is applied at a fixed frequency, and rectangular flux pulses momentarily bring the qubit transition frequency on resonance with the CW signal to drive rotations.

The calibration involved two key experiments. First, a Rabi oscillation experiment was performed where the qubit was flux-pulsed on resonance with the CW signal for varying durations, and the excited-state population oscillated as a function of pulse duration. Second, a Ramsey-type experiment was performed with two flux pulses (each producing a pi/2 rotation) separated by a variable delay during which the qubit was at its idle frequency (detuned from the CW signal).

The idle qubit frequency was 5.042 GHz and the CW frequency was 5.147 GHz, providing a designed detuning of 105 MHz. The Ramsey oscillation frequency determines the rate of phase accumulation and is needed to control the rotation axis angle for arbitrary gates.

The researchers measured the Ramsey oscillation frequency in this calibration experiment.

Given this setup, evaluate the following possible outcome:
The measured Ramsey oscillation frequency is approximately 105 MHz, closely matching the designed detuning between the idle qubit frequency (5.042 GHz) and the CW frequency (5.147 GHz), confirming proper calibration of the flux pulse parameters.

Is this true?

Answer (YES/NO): NO